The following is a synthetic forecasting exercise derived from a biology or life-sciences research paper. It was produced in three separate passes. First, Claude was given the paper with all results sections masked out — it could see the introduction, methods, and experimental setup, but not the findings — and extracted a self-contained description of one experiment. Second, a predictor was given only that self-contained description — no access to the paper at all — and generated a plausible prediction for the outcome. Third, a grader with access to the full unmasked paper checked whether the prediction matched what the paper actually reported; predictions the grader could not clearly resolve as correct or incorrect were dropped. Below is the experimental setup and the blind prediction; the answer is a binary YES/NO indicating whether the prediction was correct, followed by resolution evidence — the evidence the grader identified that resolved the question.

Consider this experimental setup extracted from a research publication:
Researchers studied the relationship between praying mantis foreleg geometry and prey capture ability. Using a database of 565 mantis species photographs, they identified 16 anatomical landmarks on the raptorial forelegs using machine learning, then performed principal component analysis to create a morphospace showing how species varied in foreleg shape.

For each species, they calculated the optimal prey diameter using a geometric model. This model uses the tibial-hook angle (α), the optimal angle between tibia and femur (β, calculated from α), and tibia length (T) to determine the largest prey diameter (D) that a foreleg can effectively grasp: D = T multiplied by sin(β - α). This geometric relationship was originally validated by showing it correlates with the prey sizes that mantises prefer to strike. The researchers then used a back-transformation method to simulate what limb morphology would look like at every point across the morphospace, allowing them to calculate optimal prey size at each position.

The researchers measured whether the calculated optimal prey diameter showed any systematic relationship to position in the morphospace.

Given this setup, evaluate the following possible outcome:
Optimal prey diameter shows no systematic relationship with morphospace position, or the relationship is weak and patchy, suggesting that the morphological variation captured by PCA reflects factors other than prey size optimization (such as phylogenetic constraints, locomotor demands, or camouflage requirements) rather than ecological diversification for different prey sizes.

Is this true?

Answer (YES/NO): NO